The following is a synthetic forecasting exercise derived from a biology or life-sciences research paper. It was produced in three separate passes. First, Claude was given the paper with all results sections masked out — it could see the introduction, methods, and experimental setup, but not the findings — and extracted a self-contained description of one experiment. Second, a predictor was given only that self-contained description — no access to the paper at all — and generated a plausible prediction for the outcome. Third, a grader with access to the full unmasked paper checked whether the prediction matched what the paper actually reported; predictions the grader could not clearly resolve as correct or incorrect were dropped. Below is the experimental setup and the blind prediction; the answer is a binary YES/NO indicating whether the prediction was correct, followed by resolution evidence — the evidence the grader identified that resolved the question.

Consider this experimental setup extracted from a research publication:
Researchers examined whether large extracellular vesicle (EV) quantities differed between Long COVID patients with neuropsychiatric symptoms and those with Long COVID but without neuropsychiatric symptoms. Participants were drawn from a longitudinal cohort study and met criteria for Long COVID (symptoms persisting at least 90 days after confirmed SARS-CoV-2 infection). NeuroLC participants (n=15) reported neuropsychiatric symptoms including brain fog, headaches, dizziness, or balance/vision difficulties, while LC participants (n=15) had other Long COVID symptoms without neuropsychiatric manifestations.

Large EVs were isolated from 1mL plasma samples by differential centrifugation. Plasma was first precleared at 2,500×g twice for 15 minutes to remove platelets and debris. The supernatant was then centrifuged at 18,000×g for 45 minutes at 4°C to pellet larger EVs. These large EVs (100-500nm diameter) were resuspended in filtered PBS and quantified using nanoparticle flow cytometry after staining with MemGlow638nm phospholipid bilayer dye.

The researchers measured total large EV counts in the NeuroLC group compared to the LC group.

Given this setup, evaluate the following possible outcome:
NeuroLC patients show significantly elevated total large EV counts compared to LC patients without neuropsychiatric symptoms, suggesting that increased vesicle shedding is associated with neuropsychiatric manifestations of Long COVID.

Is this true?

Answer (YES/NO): NO